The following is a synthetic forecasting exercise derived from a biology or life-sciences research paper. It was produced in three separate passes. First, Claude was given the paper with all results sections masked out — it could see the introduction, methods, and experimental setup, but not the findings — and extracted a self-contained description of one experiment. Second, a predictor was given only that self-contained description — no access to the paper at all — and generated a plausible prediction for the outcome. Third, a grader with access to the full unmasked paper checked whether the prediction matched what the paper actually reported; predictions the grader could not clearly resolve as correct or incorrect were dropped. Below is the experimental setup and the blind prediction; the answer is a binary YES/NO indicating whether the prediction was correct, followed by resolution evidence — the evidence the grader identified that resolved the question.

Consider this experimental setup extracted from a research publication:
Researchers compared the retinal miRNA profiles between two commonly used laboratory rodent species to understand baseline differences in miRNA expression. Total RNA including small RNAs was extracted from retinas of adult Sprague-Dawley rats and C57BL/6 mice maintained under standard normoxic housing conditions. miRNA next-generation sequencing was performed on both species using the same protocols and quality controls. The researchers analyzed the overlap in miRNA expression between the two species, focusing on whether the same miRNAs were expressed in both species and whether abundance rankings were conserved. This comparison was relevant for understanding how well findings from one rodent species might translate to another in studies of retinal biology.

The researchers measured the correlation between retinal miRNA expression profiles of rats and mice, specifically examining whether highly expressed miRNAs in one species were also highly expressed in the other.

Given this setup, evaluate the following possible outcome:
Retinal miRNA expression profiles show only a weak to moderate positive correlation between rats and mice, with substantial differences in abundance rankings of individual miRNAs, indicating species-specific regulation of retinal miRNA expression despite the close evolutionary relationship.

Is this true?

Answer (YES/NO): NO